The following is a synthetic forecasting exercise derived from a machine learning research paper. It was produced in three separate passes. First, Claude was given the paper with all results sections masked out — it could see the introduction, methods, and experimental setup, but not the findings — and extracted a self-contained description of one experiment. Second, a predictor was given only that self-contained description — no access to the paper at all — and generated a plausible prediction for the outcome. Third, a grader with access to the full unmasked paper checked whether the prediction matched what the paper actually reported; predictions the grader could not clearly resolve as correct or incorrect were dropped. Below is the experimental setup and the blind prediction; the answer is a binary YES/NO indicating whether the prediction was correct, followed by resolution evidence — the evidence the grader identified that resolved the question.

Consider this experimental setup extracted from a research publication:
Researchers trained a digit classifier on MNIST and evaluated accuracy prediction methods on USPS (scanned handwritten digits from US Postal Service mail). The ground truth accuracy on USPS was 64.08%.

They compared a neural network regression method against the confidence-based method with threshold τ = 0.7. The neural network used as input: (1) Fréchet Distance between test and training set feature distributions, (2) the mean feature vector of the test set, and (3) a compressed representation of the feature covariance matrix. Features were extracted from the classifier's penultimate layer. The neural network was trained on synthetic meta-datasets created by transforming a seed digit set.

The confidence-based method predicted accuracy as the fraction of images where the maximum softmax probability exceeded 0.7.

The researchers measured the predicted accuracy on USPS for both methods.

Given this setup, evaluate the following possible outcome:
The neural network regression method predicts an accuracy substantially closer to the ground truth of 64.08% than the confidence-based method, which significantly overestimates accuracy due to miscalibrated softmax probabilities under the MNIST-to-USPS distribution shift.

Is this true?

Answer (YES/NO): NO